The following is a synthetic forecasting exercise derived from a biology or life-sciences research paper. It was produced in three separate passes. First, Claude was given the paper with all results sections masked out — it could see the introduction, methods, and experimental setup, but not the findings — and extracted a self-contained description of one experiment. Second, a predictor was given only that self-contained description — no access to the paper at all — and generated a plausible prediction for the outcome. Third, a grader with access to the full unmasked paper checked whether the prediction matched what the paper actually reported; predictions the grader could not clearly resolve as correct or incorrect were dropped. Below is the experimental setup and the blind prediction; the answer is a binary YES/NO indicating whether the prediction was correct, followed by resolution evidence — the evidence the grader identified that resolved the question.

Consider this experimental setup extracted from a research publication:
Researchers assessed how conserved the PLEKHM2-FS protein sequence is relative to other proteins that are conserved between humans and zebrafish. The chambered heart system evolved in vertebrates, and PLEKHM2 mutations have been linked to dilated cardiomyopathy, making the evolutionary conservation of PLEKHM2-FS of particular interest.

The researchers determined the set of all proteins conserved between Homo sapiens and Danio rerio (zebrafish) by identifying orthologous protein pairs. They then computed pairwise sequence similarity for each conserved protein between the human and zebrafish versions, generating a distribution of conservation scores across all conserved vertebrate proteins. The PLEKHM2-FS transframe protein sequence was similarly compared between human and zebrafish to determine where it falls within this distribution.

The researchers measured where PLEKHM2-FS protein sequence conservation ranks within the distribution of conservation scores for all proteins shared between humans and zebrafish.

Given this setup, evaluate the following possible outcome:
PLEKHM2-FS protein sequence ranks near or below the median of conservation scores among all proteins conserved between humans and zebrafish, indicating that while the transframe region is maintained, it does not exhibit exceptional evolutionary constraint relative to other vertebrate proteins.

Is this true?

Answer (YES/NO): NO